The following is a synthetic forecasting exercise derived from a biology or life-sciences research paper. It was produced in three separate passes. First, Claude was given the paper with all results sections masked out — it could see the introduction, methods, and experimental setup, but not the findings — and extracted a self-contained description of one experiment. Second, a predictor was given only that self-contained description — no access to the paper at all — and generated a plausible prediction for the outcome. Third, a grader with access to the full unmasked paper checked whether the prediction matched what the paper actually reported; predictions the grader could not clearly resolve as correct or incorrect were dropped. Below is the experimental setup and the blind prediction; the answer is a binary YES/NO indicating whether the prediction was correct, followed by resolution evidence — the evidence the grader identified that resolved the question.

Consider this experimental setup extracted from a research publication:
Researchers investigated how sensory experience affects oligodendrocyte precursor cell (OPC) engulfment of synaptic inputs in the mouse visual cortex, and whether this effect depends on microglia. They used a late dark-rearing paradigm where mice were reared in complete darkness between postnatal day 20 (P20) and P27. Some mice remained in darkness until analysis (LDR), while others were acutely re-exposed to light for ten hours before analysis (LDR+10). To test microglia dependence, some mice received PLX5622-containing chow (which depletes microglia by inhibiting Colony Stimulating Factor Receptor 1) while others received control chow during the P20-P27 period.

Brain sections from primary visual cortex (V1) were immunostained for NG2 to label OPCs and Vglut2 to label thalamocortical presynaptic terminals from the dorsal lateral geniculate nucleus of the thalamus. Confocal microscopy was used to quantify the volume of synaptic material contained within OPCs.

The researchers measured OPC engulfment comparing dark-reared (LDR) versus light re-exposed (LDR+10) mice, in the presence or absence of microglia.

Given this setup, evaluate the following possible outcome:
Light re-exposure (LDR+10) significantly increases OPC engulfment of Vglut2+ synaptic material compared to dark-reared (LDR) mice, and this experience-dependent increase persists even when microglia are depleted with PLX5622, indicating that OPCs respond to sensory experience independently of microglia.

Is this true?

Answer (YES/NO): NO